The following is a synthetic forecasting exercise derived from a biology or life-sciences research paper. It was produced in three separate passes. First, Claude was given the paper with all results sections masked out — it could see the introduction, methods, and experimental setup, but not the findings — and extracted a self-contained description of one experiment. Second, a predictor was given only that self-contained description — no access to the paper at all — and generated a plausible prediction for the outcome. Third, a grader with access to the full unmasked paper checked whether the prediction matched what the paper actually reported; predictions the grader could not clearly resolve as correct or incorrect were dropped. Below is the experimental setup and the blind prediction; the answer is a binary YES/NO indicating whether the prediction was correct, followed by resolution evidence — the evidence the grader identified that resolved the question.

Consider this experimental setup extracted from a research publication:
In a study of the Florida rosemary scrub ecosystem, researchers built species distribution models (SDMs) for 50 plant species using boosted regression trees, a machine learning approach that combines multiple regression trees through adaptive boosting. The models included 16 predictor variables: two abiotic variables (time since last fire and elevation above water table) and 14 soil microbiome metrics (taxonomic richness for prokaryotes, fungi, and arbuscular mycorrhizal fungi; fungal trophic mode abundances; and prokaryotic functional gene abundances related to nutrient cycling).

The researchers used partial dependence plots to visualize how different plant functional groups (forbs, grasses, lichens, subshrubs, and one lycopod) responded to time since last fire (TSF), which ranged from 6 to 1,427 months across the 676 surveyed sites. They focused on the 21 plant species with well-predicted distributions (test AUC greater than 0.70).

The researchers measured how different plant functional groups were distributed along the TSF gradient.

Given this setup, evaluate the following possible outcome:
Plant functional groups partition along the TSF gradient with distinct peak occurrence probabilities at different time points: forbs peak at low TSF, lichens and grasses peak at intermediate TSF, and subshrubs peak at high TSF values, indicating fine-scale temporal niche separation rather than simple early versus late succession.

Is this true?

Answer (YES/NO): NO